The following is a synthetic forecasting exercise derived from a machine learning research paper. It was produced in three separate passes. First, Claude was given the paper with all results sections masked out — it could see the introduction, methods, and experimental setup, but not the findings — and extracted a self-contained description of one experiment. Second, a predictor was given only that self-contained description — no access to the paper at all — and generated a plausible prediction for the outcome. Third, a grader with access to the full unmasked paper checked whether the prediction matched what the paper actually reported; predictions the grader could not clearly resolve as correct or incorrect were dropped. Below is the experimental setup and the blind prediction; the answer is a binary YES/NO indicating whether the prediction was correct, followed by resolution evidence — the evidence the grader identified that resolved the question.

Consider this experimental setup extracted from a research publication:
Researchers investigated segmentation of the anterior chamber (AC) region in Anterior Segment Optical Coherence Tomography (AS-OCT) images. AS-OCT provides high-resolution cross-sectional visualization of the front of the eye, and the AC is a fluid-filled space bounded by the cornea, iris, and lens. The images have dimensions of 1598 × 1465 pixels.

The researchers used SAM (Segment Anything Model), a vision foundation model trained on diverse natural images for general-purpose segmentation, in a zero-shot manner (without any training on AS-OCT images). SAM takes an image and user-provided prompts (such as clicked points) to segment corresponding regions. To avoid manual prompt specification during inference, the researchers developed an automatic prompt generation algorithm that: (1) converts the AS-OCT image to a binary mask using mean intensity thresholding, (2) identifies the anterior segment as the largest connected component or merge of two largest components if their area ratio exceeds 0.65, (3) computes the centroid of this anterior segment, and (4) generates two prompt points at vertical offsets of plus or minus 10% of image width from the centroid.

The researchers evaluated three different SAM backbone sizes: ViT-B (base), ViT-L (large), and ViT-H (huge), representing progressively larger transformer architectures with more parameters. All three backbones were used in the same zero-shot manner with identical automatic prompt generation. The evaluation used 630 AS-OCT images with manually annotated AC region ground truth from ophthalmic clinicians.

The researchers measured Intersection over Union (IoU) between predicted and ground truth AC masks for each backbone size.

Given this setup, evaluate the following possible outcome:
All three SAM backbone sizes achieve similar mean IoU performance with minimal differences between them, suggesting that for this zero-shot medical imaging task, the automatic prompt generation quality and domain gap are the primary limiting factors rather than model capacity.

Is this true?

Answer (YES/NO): NO